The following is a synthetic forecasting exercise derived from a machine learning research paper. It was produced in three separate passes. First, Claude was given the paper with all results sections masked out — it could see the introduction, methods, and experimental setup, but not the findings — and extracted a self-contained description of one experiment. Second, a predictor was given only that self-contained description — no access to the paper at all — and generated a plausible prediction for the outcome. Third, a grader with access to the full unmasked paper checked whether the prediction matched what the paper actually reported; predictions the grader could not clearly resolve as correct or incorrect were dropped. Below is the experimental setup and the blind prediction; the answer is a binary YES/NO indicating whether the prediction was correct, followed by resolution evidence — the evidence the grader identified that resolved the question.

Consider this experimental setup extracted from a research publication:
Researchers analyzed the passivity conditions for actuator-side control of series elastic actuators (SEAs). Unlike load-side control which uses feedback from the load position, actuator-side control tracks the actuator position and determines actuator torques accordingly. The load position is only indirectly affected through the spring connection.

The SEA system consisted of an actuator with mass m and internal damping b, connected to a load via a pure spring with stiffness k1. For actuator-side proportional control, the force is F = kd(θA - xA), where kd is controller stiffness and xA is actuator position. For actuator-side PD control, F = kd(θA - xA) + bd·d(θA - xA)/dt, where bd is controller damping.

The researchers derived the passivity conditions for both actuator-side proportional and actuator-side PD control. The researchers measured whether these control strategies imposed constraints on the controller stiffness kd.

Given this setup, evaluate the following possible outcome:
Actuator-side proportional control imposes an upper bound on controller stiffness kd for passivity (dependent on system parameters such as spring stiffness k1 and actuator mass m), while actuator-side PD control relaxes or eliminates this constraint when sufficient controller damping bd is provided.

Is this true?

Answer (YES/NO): NO